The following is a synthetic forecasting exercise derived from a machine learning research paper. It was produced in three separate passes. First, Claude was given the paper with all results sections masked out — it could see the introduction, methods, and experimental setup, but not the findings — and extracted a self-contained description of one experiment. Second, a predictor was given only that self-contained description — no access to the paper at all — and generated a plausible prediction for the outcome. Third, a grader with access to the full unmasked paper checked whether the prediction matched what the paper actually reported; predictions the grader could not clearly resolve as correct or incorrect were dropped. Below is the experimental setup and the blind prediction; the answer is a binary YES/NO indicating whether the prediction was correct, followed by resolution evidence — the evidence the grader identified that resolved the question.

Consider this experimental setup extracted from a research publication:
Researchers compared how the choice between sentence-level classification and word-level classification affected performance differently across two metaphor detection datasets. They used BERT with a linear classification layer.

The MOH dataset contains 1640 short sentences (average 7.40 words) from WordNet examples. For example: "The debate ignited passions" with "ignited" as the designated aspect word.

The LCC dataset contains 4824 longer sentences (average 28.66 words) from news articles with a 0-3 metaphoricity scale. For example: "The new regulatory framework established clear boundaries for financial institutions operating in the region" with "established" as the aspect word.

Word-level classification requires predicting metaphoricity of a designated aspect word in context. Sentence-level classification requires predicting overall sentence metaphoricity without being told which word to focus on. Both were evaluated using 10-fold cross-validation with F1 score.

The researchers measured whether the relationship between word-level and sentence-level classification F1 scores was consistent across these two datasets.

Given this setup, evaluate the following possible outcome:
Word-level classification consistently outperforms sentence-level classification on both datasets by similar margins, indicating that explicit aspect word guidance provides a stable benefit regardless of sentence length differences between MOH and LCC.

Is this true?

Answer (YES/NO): NO